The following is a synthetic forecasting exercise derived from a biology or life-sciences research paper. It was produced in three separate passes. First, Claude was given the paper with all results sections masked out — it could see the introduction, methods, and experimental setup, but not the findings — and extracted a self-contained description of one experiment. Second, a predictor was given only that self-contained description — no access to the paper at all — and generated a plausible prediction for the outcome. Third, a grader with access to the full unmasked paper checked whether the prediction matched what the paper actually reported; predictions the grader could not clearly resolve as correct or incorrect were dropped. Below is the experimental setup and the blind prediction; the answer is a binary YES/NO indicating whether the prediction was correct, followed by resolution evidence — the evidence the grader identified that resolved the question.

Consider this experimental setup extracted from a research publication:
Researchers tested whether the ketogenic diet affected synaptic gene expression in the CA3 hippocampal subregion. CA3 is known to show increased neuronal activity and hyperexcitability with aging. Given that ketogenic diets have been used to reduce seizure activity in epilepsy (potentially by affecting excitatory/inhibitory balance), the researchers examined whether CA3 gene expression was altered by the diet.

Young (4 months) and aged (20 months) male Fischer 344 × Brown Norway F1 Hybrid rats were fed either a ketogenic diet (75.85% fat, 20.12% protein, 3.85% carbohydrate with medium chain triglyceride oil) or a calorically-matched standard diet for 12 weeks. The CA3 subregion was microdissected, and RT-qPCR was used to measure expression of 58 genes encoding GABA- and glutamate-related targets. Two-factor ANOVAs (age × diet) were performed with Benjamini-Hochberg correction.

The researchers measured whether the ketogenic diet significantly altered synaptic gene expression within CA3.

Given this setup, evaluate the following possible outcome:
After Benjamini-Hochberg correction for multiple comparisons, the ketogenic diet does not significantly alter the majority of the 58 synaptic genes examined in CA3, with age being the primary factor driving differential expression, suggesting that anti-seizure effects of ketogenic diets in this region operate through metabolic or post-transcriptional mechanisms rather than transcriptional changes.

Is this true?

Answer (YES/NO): YES